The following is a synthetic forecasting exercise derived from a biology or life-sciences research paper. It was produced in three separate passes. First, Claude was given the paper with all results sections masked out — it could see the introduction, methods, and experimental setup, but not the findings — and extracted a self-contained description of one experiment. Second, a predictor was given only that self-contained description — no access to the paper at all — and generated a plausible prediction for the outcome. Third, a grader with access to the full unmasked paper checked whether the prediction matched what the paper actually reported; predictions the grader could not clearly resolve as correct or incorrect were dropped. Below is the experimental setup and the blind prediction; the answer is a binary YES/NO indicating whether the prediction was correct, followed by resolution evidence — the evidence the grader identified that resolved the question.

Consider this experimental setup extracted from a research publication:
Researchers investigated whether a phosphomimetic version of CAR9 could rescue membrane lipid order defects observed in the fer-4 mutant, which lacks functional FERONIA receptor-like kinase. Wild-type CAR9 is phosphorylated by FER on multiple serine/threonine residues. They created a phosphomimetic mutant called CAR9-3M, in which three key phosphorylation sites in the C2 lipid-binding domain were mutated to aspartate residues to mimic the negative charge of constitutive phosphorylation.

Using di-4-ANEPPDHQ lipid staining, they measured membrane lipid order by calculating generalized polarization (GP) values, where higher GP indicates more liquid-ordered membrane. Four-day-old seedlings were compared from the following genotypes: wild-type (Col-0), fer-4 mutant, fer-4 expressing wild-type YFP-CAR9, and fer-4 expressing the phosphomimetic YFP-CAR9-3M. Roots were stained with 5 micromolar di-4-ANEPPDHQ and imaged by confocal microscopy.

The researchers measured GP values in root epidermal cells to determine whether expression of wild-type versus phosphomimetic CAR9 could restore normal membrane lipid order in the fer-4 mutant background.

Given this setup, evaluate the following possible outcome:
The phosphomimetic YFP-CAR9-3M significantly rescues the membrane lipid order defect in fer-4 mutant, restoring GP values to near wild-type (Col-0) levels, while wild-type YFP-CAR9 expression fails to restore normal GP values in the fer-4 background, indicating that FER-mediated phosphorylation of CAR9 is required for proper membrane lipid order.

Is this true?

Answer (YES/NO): NO